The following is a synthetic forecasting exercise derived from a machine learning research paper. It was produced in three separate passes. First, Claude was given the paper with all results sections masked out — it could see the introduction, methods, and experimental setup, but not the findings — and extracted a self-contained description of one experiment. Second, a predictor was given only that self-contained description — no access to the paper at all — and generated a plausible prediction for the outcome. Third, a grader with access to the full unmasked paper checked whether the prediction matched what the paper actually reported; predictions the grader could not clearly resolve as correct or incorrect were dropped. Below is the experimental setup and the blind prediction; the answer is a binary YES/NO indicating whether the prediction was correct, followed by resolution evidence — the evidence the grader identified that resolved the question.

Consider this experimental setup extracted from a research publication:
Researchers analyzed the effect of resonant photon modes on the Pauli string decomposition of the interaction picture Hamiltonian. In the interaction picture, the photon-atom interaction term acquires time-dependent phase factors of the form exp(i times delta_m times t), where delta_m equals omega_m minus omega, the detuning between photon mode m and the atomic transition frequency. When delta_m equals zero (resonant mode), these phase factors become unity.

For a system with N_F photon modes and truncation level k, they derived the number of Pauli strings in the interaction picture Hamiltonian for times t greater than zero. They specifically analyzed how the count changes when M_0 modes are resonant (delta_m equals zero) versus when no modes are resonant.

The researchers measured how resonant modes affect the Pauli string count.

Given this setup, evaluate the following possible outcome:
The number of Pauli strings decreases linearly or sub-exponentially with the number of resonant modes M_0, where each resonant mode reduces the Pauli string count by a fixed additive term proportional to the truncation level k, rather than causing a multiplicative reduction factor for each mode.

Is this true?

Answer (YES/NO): NO